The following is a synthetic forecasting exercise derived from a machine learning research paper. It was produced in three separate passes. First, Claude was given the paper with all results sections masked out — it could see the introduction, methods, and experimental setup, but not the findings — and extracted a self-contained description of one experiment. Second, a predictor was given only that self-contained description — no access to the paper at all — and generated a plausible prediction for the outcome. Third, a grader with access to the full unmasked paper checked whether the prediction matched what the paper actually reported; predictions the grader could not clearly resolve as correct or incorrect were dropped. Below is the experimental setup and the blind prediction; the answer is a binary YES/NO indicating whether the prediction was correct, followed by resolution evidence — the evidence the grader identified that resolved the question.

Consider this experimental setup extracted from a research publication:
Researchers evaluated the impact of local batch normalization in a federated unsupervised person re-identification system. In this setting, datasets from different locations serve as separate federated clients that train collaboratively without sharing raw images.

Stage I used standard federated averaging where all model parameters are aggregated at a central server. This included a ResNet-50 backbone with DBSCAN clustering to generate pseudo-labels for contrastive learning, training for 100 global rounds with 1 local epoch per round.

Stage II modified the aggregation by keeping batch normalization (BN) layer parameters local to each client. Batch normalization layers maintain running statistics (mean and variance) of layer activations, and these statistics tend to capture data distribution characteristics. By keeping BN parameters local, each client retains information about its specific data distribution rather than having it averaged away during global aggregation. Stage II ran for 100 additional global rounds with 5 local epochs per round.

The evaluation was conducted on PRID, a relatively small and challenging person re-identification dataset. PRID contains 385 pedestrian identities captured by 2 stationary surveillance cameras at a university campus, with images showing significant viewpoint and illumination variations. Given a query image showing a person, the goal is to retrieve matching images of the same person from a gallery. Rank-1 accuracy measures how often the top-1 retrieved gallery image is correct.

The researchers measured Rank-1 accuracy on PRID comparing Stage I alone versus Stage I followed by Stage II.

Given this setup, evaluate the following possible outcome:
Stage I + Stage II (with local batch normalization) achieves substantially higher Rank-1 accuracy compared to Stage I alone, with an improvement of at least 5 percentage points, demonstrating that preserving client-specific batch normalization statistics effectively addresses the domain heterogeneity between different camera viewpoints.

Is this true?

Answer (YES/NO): YES